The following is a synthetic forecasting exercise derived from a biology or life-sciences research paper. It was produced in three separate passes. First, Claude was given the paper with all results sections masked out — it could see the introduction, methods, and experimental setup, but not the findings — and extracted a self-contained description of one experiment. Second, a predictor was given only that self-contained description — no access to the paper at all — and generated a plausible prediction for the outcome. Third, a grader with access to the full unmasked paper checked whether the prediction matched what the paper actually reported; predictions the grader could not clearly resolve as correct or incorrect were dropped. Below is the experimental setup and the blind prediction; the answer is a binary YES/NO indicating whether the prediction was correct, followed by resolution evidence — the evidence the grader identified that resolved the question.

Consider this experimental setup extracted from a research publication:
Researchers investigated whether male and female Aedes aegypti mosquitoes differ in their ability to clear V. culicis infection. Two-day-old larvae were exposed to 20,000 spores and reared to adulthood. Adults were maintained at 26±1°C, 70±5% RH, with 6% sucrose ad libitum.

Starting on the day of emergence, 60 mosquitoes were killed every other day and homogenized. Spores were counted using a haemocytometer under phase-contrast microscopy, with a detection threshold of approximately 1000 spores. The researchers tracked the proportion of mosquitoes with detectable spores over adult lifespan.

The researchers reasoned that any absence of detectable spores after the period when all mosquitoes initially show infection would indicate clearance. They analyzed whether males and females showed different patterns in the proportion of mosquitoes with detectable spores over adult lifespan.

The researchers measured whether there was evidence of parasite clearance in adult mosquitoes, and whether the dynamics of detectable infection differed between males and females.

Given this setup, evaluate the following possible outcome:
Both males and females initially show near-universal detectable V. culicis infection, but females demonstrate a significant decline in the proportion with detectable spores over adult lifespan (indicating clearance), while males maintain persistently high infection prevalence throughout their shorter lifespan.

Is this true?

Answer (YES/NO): NO